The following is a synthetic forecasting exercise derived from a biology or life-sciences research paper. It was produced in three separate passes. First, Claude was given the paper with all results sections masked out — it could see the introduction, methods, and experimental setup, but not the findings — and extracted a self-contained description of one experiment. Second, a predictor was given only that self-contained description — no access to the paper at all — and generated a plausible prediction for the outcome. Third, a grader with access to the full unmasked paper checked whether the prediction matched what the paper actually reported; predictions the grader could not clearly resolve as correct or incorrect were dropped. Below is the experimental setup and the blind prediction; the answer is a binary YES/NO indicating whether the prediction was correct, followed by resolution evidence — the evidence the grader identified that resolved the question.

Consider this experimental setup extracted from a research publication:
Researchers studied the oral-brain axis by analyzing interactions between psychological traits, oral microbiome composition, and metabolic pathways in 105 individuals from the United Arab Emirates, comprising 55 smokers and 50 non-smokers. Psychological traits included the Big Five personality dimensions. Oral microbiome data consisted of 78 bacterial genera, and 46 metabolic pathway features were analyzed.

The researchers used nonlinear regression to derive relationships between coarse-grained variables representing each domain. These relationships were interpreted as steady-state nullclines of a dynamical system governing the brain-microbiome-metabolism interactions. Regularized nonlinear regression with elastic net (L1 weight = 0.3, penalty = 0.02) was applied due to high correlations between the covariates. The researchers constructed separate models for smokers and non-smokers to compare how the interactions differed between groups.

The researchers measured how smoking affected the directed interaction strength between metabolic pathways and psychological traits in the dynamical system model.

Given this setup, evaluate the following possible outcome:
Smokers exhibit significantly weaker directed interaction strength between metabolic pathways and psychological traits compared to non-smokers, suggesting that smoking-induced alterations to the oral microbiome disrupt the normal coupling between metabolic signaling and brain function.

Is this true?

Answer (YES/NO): YES